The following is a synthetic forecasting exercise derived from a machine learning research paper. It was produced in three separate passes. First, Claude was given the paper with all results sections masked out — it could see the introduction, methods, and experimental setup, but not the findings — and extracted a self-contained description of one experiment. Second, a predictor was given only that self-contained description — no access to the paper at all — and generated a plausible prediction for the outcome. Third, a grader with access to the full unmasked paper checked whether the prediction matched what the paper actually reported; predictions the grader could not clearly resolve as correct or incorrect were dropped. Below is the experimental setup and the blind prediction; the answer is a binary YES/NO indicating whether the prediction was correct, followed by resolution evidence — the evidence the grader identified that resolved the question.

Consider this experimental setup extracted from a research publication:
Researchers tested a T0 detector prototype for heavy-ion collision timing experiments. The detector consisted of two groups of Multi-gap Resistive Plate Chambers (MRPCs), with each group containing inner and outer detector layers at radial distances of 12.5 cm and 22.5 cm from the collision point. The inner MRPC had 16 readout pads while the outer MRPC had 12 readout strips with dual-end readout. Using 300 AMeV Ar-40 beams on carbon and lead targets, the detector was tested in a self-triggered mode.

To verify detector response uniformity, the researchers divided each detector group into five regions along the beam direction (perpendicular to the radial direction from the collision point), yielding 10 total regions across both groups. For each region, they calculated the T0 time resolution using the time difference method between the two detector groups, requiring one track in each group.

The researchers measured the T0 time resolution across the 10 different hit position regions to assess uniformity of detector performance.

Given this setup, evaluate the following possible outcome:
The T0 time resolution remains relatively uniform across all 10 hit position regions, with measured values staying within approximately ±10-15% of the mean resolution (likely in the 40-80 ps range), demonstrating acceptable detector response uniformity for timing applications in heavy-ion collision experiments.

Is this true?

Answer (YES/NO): NO